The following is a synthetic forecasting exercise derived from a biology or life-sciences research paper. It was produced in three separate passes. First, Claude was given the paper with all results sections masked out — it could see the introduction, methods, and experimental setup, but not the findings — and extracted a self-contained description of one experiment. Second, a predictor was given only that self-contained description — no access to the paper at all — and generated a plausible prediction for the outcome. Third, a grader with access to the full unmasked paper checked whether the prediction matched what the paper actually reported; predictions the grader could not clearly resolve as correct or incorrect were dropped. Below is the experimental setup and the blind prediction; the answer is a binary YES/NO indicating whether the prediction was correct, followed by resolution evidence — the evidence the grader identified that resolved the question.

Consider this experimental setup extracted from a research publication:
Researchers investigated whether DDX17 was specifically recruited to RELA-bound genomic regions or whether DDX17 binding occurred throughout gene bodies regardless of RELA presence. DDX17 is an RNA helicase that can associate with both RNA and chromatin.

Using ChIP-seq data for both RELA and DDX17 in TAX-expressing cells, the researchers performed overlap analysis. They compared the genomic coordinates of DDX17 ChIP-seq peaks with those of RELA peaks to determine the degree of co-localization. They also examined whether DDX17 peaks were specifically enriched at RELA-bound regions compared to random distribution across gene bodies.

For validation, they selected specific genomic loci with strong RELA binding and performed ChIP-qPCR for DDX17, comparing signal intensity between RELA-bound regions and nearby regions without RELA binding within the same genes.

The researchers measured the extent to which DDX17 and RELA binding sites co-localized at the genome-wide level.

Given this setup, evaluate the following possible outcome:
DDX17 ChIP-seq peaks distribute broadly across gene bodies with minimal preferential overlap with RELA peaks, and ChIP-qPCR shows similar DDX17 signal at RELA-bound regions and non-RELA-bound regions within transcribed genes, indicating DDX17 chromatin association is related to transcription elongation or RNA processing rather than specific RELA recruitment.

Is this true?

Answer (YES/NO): NO